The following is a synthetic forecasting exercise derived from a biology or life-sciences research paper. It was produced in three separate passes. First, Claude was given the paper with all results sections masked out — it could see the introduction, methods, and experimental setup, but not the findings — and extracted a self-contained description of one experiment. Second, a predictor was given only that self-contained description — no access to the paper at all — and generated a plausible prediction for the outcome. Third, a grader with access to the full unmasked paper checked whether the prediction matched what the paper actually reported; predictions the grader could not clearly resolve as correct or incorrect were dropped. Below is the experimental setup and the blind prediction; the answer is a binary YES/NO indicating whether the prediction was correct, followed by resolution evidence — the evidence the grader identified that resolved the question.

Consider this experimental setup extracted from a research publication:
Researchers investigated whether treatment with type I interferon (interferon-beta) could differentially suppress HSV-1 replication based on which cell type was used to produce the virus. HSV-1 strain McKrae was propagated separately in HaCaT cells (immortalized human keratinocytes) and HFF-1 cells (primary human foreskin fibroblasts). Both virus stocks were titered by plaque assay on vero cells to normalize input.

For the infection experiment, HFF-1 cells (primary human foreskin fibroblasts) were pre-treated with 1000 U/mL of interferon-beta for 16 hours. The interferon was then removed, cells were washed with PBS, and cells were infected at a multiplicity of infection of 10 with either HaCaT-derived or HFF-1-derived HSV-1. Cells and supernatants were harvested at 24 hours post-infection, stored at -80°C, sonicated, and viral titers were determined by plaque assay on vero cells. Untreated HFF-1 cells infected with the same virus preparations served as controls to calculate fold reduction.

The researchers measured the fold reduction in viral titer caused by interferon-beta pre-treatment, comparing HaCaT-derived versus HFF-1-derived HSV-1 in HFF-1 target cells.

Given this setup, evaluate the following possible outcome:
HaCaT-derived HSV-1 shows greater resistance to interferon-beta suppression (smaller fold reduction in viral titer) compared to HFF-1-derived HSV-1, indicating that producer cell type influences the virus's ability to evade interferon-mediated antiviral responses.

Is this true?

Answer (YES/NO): YES